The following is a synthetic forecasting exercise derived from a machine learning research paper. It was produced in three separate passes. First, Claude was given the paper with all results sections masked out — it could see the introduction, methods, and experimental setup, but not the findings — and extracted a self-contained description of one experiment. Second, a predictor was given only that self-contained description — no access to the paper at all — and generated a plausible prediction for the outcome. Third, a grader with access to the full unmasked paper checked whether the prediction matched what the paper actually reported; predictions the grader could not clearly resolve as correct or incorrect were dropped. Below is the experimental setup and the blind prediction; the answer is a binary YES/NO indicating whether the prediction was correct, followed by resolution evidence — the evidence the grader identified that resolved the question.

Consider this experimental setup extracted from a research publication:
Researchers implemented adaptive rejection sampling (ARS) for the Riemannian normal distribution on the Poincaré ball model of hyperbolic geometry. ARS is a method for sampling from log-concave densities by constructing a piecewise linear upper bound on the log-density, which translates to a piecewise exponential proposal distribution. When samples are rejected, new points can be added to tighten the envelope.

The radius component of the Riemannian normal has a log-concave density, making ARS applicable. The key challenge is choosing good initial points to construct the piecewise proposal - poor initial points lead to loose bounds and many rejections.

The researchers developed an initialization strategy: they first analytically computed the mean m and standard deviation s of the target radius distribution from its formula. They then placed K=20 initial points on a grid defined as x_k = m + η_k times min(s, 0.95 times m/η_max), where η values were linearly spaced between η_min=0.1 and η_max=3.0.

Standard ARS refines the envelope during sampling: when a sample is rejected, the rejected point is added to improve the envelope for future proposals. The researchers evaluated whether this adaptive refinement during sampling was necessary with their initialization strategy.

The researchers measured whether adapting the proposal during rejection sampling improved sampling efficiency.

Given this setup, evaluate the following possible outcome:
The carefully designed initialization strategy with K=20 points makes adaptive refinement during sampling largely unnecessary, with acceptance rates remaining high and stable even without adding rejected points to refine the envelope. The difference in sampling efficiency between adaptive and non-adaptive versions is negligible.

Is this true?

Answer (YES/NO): YES